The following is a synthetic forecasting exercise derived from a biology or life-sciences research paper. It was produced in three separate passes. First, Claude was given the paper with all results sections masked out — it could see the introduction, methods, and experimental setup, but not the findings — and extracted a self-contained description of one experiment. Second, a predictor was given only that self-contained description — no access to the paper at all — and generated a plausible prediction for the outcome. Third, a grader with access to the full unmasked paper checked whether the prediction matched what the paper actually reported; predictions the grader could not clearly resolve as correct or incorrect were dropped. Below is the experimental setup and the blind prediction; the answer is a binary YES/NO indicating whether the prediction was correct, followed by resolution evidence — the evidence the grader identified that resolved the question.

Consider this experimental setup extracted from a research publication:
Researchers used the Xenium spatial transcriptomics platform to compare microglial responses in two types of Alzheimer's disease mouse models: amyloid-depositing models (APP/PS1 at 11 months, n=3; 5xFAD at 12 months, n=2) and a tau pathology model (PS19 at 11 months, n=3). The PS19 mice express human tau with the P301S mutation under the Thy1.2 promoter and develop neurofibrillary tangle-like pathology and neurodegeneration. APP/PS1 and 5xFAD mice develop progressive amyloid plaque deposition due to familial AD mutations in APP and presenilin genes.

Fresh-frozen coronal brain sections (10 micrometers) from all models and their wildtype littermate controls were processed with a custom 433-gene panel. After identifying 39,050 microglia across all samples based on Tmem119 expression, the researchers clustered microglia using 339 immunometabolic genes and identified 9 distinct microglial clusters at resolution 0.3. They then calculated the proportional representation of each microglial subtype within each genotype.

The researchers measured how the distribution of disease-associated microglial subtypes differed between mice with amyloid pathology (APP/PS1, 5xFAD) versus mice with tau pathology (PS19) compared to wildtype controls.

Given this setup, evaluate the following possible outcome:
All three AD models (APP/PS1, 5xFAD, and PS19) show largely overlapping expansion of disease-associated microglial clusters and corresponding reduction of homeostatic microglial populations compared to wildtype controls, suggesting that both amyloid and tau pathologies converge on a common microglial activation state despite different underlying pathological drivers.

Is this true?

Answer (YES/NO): YES